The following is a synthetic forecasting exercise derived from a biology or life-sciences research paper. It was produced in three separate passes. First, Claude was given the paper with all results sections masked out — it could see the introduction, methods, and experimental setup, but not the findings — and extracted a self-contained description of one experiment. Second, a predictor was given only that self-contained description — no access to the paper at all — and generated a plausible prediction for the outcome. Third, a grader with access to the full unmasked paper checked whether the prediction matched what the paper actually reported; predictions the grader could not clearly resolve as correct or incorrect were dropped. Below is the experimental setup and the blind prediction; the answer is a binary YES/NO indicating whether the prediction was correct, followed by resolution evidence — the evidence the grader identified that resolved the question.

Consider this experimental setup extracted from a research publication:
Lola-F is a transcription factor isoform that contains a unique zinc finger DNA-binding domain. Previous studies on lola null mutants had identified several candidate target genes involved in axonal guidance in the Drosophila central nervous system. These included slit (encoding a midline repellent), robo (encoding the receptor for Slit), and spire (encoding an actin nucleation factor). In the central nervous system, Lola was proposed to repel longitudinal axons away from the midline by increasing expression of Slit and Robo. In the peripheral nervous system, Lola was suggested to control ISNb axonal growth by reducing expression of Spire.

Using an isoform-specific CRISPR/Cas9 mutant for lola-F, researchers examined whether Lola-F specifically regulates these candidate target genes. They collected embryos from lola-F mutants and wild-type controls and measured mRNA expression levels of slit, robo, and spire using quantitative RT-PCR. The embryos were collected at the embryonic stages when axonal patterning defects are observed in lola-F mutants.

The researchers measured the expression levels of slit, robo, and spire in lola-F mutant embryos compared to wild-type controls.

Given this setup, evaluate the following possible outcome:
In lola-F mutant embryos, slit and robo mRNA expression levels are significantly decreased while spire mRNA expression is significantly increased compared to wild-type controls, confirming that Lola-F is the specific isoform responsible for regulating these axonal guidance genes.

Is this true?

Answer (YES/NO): NO